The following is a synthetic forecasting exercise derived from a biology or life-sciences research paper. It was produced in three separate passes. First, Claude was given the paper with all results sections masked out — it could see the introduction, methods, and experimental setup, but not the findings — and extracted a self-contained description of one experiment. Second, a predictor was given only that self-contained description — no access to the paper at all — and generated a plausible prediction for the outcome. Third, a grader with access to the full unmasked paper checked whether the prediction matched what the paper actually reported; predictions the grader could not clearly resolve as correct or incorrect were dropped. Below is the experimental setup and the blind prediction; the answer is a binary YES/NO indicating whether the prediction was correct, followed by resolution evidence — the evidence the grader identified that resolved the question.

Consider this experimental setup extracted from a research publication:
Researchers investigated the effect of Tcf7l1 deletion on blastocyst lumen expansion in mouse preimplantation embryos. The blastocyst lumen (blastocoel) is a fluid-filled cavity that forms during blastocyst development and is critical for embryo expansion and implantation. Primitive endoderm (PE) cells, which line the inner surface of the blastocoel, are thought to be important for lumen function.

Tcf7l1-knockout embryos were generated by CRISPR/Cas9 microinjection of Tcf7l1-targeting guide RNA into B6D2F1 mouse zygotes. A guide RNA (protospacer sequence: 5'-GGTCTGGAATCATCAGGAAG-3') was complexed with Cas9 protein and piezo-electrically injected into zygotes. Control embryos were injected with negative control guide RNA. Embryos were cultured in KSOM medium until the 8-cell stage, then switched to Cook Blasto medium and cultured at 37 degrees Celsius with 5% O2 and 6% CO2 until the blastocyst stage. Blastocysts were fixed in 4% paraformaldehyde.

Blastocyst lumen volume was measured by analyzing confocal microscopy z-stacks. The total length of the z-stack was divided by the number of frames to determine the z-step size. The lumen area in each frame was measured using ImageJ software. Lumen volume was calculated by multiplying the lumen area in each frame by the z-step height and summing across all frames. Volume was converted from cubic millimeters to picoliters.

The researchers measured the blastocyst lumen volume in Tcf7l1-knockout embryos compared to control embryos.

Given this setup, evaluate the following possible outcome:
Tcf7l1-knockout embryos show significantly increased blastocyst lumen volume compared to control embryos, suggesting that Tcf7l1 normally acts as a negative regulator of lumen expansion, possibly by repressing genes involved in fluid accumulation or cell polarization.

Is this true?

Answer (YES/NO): NO